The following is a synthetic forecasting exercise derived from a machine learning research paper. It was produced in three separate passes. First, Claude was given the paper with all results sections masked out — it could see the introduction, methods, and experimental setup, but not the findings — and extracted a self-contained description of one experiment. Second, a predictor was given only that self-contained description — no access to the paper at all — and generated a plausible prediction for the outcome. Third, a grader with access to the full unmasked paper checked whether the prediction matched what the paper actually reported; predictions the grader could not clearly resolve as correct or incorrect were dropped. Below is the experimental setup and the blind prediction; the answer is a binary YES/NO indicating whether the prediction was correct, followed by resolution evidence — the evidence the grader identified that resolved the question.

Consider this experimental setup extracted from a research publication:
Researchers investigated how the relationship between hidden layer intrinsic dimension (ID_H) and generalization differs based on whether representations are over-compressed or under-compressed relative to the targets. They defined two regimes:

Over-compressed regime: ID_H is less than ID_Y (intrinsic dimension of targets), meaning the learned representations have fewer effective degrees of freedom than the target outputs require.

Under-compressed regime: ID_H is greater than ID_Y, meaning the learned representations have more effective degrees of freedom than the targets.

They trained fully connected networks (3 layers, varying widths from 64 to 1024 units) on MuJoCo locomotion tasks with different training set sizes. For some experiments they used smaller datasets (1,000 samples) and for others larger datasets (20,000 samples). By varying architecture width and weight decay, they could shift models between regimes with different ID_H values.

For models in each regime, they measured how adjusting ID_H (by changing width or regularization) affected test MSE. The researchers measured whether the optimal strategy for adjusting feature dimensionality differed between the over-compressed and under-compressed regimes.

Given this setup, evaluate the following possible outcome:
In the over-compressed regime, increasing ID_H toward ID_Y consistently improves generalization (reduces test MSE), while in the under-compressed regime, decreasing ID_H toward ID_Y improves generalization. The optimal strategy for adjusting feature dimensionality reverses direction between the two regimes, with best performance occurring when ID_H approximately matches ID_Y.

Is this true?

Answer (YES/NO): NO